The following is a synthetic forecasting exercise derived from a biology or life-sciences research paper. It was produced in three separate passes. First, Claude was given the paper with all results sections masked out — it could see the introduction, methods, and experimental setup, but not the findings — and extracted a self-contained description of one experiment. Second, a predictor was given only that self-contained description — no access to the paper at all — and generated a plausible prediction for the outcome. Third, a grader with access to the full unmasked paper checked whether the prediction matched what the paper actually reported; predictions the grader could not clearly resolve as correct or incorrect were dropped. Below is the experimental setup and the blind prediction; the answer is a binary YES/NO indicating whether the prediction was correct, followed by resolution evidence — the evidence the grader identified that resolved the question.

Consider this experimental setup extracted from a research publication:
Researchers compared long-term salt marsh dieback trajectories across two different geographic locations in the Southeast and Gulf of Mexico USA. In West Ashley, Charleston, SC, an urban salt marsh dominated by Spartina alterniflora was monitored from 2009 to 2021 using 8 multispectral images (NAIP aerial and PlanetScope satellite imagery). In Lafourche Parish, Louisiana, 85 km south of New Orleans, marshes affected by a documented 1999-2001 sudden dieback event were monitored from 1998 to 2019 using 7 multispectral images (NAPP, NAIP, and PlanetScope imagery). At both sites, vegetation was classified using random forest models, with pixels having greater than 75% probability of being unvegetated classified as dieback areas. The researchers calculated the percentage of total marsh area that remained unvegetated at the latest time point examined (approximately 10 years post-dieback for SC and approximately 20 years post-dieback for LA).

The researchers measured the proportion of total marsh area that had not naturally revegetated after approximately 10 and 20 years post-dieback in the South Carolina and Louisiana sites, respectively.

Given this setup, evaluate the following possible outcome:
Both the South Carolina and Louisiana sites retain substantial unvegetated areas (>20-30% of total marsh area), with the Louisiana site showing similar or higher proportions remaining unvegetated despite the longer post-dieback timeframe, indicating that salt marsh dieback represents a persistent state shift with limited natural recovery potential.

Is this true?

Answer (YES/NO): NO